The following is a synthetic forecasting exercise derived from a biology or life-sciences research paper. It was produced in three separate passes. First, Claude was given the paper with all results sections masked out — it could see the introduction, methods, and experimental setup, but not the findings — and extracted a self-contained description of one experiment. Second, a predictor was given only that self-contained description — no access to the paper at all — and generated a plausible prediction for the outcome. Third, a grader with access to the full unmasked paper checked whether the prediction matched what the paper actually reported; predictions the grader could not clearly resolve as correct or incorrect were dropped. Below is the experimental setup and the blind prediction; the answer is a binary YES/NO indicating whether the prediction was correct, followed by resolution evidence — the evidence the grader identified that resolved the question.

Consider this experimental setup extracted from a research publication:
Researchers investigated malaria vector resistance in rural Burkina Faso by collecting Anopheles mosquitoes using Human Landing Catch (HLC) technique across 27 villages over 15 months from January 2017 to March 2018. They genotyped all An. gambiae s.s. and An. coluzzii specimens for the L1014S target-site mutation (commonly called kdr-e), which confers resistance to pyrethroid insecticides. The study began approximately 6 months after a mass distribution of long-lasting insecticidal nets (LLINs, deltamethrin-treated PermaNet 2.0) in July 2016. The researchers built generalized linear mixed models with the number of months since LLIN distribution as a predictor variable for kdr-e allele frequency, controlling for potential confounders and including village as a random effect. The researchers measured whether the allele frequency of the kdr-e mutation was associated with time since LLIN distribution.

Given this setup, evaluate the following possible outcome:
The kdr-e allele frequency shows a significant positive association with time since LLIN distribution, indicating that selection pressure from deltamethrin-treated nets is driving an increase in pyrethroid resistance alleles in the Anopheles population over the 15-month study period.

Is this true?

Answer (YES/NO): YES